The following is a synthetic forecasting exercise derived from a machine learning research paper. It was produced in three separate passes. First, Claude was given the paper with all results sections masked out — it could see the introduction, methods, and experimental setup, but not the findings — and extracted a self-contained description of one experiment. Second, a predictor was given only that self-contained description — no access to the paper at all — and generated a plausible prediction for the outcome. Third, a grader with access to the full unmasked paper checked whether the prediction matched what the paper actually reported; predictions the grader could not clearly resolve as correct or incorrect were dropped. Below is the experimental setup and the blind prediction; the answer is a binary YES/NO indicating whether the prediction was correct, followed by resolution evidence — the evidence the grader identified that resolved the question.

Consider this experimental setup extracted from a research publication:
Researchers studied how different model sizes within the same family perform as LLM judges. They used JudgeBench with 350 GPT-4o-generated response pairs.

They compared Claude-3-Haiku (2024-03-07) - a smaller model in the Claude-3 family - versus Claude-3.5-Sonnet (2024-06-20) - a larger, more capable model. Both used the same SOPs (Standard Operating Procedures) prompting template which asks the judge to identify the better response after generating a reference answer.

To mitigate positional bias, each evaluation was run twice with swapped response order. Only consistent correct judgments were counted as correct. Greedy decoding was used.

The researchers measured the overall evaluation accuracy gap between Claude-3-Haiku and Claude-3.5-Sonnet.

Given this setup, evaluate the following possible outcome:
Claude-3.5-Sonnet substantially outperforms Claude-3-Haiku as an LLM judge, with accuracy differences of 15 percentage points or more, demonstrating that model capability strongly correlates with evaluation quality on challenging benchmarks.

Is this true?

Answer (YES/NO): YES